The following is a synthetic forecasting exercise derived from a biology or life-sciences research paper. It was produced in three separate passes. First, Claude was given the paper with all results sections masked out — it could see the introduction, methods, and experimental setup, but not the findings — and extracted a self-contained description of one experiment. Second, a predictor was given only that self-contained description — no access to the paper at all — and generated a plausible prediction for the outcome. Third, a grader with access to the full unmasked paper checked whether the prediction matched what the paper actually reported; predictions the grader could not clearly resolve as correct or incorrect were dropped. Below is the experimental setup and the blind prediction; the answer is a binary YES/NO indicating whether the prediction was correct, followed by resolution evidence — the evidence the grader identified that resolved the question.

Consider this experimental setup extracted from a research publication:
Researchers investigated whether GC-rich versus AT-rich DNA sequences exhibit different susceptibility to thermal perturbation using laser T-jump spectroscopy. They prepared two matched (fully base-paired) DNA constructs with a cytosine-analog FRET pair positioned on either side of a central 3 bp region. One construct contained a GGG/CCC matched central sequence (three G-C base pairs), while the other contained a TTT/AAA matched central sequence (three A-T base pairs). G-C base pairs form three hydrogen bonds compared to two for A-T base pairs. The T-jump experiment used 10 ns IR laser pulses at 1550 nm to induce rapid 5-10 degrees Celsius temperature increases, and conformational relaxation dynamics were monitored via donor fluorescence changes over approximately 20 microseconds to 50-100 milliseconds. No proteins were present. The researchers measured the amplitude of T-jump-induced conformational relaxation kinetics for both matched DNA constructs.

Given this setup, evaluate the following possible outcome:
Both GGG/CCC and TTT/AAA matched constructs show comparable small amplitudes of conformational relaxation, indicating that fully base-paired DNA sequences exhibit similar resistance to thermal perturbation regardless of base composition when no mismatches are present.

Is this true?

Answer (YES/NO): NO